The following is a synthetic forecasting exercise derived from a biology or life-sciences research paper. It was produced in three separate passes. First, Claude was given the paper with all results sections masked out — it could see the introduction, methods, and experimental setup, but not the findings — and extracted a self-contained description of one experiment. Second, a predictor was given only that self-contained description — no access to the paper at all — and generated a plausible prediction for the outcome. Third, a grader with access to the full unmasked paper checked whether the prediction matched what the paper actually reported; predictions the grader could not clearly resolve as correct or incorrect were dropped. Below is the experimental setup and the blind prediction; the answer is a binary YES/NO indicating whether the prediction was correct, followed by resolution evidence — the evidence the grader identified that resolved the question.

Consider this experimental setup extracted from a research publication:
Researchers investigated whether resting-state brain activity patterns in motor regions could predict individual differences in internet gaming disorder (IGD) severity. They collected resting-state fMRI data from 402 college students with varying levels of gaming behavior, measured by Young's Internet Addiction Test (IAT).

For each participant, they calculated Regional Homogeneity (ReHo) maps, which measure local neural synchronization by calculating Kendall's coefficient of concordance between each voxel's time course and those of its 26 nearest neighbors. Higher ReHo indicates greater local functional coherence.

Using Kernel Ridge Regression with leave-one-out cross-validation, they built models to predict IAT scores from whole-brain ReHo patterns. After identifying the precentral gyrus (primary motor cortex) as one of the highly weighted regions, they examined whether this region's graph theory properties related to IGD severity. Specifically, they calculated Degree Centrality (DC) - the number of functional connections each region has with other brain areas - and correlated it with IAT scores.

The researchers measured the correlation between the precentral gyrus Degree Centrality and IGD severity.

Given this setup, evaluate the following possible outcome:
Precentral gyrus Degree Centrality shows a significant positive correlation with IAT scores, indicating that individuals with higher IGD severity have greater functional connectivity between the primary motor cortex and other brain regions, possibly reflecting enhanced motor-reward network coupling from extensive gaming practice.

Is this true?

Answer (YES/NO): YES